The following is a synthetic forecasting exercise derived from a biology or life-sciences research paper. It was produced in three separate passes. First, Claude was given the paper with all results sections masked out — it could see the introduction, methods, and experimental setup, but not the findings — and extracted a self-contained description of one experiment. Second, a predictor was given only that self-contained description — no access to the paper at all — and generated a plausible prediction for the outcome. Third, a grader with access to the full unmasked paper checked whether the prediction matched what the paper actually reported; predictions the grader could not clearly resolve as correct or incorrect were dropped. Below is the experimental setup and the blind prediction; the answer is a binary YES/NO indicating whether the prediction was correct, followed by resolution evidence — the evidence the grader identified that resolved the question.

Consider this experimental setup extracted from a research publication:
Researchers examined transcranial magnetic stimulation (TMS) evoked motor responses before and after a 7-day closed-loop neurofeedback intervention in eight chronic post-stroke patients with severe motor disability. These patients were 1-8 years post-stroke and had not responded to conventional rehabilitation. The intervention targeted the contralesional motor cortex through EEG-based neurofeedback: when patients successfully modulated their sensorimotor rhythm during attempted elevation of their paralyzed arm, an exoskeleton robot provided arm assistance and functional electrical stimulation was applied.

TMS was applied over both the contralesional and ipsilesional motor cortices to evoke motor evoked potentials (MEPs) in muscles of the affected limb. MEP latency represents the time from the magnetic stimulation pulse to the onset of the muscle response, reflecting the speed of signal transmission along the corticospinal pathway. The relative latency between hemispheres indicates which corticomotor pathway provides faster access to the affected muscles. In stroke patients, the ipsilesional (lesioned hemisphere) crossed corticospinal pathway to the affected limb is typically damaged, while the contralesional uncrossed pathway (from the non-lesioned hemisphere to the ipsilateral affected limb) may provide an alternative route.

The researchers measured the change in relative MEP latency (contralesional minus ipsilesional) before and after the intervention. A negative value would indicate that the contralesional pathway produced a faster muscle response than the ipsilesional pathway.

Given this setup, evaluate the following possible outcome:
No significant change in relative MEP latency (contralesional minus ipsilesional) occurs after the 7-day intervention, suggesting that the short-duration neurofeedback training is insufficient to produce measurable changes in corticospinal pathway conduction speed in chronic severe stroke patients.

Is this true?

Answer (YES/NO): NO